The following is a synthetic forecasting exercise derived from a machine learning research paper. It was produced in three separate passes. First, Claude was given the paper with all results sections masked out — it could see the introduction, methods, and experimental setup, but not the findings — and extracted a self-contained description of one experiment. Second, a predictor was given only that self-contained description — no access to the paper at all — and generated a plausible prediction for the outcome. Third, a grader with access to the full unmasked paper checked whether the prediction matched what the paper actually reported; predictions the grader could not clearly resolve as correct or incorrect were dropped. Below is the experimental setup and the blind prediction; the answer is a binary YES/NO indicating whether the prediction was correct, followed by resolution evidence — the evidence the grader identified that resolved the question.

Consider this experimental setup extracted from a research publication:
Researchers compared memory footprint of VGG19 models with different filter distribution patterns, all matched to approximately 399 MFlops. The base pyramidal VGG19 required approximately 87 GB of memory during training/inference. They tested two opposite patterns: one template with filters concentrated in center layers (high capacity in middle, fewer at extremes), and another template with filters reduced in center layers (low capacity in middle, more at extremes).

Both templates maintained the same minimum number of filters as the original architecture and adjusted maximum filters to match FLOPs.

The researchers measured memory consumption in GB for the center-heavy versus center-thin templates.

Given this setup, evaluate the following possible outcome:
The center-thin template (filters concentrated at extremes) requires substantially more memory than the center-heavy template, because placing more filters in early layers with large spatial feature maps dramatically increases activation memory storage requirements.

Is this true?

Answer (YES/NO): NO